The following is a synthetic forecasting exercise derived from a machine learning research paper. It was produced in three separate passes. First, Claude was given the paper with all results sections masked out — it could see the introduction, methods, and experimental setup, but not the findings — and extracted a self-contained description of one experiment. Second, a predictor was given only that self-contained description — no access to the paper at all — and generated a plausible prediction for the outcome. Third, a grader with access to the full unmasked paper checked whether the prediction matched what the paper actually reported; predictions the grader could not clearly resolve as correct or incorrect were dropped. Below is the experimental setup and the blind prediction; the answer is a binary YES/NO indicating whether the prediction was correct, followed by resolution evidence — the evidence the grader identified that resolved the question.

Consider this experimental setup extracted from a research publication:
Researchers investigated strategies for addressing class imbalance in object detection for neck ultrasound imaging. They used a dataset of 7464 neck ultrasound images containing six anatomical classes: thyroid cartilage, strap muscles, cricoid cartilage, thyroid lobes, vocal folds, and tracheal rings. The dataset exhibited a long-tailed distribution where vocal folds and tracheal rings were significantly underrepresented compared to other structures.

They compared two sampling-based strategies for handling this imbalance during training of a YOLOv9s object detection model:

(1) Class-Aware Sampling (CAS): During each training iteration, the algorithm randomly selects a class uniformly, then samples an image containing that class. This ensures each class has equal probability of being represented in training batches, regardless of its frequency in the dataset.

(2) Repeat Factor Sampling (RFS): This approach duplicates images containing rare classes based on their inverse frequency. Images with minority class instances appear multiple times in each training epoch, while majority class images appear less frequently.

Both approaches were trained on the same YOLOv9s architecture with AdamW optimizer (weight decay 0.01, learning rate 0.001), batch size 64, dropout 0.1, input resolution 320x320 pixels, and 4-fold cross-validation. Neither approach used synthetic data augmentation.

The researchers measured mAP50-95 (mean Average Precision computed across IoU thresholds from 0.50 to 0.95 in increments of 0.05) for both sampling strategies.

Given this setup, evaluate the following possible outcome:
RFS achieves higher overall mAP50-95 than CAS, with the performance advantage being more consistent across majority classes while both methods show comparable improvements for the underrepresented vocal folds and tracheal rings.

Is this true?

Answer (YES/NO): NO